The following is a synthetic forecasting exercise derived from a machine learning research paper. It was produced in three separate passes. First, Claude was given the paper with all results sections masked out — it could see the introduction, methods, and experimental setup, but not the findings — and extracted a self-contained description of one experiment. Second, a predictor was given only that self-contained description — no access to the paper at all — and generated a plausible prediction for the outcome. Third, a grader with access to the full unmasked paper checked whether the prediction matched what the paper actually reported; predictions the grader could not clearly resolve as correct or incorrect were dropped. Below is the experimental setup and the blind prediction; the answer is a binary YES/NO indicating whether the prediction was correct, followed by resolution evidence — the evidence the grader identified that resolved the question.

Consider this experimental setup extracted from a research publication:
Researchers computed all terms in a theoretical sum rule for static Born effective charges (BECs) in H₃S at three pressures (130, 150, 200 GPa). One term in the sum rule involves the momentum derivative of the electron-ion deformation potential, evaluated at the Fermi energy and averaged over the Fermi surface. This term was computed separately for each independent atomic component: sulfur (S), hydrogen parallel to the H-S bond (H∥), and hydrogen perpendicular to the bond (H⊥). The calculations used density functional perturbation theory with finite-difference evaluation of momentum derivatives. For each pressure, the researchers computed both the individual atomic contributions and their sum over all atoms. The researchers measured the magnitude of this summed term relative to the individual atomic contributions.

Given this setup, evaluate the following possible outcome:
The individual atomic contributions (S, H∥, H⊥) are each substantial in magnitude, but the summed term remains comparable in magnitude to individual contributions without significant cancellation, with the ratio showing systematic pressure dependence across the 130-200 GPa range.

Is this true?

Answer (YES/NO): NO